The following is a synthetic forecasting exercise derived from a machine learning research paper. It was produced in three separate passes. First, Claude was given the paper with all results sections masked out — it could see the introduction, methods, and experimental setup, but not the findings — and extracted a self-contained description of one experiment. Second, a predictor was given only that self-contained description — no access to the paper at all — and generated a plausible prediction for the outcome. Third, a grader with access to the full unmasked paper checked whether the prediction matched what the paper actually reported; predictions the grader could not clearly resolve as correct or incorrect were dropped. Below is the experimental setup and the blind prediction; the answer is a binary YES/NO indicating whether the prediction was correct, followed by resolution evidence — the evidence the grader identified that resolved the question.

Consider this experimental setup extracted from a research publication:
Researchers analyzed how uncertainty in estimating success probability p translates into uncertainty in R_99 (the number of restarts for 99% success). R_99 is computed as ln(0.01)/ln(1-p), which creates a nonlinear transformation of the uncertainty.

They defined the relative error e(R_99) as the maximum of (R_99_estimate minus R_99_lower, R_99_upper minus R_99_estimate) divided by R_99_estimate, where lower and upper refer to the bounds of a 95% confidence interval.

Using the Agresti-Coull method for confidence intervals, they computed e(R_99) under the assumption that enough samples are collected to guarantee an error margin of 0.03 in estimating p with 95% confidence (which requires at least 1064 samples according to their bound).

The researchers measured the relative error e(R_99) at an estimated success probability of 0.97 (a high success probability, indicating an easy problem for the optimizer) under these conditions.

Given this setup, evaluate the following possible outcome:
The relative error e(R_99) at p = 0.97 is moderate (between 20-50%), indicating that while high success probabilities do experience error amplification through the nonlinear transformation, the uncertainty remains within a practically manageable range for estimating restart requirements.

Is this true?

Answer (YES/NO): NO